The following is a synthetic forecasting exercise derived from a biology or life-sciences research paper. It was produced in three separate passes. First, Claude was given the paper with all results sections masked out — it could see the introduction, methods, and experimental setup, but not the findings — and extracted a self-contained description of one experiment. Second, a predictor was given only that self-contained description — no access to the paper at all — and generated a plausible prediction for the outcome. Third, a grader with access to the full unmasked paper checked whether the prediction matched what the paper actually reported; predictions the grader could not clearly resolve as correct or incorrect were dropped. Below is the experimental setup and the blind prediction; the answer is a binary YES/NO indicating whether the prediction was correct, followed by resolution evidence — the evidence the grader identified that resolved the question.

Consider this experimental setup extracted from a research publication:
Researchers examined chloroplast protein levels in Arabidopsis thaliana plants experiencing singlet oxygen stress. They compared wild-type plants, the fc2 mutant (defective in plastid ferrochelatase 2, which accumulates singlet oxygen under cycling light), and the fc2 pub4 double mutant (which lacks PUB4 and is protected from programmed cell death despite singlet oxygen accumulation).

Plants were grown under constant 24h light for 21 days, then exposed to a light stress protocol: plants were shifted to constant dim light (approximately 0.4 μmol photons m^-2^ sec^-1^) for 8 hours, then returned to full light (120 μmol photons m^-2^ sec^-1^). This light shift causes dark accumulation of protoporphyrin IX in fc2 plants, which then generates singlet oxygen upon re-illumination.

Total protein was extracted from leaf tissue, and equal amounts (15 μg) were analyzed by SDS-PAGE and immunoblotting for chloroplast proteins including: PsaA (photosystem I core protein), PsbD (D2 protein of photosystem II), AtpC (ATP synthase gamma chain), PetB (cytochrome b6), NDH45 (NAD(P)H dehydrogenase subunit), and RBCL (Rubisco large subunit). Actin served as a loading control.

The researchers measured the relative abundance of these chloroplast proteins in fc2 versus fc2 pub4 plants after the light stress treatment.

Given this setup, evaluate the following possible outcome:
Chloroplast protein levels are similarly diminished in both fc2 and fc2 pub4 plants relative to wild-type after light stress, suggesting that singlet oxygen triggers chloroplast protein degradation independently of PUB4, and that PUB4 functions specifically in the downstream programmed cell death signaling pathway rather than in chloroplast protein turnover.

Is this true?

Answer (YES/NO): NO